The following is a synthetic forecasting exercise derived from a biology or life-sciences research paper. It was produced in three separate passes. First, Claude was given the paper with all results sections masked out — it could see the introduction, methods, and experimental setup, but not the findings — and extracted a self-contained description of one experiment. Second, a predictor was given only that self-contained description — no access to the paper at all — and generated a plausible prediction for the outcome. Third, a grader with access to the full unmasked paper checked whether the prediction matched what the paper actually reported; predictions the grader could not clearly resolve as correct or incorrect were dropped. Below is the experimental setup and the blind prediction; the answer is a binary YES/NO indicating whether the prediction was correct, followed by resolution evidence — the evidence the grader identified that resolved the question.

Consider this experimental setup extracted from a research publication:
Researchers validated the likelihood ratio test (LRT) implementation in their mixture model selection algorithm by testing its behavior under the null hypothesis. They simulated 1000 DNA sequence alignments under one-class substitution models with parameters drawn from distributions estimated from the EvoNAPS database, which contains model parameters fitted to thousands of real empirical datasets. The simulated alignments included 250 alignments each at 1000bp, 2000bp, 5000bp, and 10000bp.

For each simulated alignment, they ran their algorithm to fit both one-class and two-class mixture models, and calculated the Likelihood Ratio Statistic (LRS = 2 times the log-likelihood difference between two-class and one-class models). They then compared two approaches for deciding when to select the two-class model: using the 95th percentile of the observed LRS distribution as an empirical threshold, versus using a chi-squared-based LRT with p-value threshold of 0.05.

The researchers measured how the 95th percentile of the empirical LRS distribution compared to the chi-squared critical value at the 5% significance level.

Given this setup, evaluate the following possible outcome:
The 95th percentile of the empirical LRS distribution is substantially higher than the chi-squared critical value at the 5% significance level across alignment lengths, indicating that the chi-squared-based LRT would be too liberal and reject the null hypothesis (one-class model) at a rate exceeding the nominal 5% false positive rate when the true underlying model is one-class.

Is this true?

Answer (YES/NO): NO